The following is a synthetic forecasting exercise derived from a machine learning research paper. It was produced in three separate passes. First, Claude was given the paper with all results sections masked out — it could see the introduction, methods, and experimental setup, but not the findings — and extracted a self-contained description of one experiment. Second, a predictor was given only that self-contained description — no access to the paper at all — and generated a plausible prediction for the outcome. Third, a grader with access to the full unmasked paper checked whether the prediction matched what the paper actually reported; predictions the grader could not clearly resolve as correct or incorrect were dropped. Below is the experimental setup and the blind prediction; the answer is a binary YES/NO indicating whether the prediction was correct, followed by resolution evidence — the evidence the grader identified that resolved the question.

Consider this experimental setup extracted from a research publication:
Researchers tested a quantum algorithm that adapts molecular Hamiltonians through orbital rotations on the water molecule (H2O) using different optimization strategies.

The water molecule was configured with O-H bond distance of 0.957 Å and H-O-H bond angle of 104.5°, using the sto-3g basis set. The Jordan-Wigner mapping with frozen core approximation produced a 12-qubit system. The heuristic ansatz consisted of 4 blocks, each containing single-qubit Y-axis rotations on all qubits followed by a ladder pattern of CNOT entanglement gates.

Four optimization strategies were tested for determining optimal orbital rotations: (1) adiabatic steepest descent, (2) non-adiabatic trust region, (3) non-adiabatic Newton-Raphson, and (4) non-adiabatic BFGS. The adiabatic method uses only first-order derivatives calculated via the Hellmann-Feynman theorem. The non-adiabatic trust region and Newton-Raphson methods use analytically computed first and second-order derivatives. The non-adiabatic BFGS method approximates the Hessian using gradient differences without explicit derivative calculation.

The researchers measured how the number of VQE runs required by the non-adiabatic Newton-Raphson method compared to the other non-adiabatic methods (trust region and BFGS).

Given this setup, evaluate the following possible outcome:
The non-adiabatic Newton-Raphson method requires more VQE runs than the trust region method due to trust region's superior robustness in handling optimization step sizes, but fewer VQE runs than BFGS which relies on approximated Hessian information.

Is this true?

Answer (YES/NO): NO